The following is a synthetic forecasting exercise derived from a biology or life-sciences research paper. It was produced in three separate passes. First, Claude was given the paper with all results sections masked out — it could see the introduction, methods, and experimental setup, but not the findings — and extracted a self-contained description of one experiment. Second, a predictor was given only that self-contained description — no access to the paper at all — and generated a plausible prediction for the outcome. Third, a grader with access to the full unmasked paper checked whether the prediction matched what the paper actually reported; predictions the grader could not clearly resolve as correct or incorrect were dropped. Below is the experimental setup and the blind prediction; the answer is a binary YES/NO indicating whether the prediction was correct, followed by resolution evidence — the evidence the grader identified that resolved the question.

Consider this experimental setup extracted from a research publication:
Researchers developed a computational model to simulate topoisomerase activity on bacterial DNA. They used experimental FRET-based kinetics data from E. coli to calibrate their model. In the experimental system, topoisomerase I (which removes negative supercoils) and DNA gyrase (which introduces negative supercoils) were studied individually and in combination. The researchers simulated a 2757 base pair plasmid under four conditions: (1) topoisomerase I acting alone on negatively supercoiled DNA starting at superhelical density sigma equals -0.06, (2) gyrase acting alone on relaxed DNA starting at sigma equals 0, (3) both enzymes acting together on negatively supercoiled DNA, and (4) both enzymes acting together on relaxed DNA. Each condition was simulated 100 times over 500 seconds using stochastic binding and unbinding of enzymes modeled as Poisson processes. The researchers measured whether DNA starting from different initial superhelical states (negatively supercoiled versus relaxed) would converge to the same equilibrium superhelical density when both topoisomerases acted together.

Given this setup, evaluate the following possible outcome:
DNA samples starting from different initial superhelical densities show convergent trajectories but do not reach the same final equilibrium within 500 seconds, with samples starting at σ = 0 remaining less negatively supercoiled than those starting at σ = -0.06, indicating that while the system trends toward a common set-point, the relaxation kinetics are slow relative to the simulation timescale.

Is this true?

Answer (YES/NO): NO